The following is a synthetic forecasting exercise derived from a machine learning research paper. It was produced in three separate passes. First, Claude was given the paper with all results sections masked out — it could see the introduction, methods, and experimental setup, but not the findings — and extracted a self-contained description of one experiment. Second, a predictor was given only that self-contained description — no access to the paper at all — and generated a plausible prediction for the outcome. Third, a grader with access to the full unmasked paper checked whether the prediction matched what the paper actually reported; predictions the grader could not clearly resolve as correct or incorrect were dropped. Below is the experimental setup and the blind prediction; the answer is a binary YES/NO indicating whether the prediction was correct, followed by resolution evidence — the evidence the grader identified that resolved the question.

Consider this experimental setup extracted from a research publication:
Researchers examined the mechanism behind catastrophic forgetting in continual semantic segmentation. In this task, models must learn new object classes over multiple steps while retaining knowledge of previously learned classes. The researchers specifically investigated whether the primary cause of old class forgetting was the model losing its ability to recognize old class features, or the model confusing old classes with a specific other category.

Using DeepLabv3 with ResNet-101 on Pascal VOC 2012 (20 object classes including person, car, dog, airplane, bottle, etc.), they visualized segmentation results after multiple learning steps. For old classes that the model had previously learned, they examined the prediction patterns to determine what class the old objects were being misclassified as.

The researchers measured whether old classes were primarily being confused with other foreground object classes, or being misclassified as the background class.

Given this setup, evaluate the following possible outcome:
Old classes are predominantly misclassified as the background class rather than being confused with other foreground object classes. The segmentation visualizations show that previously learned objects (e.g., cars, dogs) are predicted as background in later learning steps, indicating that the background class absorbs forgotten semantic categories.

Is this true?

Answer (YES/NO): YES